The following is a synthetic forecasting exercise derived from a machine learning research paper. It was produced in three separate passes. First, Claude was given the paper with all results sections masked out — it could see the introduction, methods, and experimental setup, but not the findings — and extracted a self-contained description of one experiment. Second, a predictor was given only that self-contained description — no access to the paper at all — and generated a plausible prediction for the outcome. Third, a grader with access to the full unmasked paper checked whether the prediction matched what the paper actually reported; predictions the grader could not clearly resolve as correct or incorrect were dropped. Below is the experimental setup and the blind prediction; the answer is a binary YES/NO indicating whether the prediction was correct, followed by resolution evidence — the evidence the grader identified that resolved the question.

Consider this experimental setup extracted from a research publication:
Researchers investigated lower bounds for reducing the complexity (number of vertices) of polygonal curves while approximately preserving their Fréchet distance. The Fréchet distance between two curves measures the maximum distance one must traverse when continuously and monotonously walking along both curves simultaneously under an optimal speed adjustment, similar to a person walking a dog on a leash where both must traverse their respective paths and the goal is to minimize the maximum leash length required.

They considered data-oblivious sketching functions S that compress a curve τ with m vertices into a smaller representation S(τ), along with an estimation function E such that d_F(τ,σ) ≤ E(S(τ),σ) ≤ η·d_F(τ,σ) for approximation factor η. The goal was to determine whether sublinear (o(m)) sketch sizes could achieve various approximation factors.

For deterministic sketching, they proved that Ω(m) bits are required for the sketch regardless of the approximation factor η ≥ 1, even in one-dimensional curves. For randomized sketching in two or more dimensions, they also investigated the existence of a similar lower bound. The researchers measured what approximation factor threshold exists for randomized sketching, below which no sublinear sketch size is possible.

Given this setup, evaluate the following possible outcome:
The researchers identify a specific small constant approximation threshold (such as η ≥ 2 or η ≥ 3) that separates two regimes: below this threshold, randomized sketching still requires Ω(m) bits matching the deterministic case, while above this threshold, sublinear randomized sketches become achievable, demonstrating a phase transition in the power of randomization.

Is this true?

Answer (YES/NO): NO